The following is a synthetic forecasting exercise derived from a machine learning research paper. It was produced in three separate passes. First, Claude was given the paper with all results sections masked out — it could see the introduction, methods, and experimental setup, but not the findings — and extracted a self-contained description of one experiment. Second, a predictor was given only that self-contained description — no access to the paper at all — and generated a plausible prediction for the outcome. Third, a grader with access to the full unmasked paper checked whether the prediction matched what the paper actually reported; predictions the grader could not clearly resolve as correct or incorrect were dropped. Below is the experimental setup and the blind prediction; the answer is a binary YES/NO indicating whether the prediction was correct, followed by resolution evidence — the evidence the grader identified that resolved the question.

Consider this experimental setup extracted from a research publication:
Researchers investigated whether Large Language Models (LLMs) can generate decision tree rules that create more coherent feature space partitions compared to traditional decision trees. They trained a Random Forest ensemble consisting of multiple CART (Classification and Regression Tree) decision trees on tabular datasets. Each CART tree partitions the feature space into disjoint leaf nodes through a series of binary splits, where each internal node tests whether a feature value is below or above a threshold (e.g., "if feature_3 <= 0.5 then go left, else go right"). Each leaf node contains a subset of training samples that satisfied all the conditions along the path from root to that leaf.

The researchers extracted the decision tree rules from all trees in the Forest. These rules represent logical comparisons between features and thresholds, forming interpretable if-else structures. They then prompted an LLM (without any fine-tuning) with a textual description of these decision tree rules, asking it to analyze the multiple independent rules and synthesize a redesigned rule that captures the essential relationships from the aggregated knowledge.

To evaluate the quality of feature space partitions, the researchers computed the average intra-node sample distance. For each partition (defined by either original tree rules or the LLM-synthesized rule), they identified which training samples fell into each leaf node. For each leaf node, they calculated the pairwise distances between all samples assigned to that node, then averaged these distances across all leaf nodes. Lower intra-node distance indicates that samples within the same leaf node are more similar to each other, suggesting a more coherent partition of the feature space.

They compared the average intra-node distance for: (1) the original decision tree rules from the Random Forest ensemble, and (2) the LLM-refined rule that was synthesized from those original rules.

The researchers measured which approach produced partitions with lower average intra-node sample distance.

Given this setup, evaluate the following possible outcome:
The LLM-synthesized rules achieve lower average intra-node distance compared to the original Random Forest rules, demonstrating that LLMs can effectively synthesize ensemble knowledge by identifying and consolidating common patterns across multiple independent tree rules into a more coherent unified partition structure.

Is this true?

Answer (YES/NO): YES